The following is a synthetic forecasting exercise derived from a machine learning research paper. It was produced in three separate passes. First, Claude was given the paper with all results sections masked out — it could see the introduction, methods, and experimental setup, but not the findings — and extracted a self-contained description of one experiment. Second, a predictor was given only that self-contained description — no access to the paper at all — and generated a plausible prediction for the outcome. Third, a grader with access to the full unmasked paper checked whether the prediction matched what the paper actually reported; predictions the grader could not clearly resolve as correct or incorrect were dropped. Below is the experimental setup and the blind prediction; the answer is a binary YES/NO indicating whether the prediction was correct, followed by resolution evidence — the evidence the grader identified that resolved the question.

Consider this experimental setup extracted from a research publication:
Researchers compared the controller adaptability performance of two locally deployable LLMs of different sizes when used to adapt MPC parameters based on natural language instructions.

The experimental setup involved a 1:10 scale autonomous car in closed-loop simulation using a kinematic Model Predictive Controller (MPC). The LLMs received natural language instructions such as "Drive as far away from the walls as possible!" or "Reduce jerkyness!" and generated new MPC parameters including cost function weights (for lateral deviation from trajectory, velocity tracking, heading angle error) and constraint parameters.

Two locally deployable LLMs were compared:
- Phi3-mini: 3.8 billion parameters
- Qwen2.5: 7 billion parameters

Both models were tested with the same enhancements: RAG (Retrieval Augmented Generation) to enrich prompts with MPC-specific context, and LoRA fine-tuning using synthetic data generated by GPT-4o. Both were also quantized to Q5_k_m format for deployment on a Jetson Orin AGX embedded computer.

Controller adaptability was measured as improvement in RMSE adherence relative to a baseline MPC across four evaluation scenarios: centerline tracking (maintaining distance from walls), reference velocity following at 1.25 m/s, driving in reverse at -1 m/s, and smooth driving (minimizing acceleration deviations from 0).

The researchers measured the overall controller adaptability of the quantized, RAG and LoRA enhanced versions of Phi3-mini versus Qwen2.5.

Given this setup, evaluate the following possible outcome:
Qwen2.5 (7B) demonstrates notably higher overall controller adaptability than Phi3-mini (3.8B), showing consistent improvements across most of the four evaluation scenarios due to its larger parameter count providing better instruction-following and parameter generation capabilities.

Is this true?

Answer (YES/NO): YES